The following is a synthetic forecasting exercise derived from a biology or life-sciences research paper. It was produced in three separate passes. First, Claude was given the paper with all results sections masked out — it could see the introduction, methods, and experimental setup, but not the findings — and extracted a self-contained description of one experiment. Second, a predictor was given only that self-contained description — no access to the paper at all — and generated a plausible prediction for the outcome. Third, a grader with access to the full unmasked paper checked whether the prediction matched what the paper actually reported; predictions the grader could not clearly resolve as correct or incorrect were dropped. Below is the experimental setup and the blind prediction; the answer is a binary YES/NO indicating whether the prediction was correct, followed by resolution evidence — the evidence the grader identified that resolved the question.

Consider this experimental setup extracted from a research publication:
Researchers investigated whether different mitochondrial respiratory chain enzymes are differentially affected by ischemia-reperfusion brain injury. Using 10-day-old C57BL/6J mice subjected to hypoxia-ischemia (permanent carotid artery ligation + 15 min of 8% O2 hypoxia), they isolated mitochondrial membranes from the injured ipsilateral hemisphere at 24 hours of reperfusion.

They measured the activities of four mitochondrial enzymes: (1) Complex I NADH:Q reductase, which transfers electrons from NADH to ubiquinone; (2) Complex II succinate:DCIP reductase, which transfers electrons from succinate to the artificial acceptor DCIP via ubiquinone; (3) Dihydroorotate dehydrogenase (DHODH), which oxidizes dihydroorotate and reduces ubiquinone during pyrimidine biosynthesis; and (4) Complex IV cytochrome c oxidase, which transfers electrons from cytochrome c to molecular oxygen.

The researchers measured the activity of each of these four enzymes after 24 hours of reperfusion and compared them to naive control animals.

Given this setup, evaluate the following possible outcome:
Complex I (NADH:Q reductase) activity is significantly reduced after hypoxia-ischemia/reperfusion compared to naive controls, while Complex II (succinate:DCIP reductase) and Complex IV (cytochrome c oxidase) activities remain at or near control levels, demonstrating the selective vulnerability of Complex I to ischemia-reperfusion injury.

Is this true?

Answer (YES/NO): YES